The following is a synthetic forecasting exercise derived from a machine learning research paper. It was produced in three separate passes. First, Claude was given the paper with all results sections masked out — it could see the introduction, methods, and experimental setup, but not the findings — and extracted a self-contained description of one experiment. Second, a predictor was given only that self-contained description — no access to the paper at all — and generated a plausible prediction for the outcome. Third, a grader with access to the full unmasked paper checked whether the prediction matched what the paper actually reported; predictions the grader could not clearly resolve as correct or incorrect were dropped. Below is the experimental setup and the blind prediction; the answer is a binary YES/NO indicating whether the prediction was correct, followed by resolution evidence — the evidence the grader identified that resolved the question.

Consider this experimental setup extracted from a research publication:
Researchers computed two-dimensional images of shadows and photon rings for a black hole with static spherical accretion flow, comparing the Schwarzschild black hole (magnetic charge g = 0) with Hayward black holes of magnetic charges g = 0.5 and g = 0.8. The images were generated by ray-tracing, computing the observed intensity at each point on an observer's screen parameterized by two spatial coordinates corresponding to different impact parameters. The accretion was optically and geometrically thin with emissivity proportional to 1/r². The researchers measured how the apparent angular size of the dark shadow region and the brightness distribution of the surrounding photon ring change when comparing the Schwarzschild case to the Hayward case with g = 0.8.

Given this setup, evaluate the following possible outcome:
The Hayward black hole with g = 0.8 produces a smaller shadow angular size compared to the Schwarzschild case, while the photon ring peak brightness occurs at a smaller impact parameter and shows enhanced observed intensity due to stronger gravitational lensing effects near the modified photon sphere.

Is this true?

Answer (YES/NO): NO